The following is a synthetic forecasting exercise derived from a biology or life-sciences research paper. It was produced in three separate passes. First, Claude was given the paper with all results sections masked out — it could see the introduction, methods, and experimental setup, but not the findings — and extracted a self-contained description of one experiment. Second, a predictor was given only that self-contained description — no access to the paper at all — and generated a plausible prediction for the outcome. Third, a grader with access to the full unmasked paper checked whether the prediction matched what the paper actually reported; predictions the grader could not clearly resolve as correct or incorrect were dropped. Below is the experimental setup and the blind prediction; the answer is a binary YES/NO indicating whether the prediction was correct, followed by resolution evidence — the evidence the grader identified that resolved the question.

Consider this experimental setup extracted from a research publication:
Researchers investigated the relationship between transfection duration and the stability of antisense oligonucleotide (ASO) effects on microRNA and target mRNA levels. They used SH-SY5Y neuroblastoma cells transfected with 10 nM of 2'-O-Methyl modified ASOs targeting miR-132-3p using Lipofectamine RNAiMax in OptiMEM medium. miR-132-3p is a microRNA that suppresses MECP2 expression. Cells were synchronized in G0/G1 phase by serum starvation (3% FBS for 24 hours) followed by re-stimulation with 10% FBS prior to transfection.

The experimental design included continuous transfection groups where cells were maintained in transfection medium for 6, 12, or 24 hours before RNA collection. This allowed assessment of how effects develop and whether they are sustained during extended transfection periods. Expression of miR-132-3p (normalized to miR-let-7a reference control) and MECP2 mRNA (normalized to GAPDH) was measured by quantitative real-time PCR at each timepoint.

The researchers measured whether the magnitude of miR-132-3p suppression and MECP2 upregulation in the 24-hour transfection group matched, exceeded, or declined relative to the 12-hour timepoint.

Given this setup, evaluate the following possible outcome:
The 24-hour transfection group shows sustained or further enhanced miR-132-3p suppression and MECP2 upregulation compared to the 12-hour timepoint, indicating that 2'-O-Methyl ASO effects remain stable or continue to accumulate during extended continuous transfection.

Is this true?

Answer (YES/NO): NO